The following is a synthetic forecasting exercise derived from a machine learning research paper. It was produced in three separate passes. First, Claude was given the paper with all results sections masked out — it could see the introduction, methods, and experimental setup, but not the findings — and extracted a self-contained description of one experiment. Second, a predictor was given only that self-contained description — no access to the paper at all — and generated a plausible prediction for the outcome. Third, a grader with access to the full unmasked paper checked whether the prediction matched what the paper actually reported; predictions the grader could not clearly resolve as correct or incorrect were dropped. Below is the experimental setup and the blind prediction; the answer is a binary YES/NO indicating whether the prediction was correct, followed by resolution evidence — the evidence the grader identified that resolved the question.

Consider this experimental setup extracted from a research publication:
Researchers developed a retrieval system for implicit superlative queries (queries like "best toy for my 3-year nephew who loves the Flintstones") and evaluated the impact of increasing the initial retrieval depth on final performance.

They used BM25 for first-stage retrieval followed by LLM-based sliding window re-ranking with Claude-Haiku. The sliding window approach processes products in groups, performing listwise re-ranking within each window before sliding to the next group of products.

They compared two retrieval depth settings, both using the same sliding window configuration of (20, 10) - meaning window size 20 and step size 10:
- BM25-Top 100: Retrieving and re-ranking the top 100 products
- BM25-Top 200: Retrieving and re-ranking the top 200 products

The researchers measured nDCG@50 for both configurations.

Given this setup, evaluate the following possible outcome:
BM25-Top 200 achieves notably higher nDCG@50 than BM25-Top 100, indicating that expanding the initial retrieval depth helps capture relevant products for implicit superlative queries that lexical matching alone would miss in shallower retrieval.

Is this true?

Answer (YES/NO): YES